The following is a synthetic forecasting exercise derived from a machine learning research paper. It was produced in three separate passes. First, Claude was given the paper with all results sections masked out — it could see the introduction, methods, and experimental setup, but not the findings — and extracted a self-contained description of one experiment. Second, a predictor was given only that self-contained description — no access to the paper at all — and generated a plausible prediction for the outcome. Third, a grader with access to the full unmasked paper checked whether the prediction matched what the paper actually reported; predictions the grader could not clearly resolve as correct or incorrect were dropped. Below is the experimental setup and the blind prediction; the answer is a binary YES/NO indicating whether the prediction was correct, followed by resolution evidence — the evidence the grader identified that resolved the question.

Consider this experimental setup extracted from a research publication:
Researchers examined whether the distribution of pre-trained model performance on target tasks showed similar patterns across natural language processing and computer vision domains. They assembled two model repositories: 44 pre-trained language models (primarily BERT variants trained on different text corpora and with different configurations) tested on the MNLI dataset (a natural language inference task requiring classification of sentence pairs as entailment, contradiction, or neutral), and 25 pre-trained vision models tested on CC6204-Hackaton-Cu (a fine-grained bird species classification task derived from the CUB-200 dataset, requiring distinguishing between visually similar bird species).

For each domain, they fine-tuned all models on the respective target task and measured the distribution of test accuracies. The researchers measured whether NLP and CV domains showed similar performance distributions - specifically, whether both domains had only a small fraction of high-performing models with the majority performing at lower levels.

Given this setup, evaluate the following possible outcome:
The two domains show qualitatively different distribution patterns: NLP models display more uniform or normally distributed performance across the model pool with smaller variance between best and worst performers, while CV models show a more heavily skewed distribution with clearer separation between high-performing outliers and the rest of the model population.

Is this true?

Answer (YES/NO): NO